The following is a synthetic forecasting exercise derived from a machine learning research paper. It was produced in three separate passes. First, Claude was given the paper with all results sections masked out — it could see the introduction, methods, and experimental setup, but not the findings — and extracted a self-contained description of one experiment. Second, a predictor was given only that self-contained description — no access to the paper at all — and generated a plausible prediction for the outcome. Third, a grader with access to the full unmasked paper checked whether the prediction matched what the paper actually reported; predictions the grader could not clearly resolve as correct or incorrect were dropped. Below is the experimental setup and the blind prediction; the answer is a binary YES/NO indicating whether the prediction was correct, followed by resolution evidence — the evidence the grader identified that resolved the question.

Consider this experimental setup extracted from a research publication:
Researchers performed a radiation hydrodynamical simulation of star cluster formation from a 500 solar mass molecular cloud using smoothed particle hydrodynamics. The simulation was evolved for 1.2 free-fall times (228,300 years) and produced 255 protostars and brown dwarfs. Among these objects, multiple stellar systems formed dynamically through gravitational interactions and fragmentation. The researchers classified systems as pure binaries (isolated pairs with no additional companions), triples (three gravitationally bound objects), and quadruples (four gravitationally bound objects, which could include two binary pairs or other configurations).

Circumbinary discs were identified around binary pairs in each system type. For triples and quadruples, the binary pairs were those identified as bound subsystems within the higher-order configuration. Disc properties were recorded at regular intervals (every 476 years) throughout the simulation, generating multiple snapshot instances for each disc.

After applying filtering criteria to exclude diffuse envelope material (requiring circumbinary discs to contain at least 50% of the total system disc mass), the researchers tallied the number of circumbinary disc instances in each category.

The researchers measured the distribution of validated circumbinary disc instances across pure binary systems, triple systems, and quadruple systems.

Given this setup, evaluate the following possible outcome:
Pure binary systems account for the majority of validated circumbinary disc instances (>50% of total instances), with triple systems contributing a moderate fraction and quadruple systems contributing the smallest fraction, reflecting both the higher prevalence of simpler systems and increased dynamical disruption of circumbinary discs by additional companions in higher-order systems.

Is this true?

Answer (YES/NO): NO